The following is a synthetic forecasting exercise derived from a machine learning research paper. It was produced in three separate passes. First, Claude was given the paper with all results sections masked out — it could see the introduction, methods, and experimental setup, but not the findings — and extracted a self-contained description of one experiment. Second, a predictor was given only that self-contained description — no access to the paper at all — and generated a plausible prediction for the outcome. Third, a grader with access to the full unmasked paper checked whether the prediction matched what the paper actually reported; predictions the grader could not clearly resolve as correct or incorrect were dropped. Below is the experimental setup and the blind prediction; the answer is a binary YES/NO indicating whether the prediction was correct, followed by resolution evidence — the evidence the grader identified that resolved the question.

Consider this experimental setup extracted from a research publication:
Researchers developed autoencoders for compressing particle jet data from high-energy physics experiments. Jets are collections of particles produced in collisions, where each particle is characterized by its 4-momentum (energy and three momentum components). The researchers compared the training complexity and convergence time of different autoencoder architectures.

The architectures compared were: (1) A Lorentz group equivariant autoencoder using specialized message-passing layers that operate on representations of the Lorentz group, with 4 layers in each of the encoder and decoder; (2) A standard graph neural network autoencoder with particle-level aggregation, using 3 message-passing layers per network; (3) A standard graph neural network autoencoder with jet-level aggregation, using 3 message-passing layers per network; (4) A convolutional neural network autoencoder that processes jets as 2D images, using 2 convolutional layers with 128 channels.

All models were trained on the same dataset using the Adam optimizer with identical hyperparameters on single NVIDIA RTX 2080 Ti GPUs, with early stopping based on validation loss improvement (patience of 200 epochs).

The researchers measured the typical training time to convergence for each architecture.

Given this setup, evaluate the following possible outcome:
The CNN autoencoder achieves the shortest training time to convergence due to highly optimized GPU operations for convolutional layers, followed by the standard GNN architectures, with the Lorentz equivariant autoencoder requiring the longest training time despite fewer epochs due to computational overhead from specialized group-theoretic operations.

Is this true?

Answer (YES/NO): NO